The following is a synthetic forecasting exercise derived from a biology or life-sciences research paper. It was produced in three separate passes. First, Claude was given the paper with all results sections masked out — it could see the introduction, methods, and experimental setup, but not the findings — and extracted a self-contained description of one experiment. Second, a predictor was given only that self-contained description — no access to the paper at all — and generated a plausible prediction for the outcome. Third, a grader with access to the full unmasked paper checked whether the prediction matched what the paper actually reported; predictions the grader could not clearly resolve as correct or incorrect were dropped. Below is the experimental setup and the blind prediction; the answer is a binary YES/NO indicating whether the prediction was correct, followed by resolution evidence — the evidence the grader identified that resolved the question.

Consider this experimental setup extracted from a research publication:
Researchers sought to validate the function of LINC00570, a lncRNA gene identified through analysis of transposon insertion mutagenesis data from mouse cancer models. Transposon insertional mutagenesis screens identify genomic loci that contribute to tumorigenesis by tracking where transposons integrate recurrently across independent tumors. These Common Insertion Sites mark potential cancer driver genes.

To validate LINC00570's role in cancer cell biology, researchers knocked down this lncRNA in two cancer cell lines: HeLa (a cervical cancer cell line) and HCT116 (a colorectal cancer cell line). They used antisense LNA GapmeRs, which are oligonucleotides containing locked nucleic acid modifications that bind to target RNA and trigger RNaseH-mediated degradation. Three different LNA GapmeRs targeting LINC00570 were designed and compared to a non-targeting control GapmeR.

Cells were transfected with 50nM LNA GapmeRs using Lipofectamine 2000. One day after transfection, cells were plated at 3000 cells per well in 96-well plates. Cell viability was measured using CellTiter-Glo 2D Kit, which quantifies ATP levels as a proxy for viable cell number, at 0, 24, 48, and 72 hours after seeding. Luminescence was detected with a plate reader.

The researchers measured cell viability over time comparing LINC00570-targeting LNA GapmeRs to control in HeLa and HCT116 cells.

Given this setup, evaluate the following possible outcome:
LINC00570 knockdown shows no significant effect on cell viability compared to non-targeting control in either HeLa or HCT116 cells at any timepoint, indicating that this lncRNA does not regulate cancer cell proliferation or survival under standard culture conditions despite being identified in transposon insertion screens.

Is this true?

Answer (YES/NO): NO